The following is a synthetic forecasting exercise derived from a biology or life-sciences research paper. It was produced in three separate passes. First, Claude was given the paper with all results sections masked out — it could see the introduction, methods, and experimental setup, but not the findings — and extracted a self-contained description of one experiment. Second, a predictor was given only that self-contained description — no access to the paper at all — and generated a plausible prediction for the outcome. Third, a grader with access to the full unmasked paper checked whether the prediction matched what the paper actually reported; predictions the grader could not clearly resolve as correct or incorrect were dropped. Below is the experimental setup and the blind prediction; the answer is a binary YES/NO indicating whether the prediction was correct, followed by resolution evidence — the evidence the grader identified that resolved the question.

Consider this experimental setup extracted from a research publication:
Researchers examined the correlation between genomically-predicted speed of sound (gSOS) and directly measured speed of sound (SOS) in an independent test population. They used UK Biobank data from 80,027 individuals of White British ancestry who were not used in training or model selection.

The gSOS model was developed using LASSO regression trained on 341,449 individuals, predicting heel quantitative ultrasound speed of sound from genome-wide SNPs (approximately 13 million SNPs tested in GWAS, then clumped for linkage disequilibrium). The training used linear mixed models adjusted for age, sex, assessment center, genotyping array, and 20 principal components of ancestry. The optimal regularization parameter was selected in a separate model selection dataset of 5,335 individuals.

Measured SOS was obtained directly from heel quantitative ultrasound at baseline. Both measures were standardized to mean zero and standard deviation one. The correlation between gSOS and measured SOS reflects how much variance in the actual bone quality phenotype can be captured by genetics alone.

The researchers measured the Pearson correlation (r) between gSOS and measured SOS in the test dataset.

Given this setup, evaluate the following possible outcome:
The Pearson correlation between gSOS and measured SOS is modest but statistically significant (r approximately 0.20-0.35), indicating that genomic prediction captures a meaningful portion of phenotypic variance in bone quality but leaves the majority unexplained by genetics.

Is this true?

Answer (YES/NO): NO